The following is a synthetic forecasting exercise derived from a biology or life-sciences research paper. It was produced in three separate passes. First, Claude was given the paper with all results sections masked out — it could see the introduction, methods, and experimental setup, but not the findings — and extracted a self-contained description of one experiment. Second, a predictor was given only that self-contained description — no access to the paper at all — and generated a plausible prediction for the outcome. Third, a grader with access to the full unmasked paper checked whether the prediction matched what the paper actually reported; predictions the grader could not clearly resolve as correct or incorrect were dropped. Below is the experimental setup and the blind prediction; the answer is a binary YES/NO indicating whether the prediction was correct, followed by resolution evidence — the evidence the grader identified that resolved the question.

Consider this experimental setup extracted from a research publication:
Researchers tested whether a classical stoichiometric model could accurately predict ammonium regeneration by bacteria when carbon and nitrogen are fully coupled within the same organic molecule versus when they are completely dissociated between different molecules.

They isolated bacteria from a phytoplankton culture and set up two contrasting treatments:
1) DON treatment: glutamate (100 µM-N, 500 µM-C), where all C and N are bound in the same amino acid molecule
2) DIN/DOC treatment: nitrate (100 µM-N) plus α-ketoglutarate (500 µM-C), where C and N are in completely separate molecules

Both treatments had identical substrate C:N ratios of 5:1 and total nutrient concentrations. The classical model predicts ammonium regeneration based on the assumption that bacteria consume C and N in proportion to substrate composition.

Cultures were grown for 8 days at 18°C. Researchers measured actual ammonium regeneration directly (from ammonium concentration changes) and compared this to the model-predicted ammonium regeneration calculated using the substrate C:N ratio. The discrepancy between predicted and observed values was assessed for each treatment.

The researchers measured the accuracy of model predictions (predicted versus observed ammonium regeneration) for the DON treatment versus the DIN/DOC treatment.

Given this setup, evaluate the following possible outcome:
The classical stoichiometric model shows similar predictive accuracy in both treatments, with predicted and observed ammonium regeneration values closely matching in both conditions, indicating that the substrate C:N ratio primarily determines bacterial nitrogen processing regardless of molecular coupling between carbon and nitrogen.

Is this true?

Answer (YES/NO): NO